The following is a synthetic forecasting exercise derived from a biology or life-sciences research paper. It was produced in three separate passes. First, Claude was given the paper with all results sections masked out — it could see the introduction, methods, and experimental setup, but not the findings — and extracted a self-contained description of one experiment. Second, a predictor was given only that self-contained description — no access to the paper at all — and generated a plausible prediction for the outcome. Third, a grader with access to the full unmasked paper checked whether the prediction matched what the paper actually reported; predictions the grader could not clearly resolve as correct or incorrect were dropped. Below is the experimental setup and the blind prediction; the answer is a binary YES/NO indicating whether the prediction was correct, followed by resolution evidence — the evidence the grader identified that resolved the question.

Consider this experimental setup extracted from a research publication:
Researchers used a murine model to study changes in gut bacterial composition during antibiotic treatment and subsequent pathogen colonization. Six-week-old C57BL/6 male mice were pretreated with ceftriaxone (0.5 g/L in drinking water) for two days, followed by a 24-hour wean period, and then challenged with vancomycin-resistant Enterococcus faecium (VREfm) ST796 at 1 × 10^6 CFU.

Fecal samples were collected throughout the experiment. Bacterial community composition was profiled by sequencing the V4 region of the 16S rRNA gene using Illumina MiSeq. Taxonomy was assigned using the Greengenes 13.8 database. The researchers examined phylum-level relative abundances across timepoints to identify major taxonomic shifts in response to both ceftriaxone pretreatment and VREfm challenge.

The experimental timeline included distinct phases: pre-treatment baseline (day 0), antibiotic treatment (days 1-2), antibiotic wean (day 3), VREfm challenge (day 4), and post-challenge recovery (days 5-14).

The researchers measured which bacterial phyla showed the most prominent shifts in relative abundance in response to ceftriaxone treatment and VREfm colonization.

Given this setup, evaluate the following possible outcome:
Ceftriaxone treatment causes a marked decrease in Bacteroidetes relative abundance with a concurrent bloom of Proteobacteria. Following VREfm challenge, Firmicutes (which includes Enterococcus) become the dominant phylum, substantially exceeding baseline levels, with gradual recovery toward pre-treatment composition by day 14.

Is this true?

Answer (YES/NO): NO